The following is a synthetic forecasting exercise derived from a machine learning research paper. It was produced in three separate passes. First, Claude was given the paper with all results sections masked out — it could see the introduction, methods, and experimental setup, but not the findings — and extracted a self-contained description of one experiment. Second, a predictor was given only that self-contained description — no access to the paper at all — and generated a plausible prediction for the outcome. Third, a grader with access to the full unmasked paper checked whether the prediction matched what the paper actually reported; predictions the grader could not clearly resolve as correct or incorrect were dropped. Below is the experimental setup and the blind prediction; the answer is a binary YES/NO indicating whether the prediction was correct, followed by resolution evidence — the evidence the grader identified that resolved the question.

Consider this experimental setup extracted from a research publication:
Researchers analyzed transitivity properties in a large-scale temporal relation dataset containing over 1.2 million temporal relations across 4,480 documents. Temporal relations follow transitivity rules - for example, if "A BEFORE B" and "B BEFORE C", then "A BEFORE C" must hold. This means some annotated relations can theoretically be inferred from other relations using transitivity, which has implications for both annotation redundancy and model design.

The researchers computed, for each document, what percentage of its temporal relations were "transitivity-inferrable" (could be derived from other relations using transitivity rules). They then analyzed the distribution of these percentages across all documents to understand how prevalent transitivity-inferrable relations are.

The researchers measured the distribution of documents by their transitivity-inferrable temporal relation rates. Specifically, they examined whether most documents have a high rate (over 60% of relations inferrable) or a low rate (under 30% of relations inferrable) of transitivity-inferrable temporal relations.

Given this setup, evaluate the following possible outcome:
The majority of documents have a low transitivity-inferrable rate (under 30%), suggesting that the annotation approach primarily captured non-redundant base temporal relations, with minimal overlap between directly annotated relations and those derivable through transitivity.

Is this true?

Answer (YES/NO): NO